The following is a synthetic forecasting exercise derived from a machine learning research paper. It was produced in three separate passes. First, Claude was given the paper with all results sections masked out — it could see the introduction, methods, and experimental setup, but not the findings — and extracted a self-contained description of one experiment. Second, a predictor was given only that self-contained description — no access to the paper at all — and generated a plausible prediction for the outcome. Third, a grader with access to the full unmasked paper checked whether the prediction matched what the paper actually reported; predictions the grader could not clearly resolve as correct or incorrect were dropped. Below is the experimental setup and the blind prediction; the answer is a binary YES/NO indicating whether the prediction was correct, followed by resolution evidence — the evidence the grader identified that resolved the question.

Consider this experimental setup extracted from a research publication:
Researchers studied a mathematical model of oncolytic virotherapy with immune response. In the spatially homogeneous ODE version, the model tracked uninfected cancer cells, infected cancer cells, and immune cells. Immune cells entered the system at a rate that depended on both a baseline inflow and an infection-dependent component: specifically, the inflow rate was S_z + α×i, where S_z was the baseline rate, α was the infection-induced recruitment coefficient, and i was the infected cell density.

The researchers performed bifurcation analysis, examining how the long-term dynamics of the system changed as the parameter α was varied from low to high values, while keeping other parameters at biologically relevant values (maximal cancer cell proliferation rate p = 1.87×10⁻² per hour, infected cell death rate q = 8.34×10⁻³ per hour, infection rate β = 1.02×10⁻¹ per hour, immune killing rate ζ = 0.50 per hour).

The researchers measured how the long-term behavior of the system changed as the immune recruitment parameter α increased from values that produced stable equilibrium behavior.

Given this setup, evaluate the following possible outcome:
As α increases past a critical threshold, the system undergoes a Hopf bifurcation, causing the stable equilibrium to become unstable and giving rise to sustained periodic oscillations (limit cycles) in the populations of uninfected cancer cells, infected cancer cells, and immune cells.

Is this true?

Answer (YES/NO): YES